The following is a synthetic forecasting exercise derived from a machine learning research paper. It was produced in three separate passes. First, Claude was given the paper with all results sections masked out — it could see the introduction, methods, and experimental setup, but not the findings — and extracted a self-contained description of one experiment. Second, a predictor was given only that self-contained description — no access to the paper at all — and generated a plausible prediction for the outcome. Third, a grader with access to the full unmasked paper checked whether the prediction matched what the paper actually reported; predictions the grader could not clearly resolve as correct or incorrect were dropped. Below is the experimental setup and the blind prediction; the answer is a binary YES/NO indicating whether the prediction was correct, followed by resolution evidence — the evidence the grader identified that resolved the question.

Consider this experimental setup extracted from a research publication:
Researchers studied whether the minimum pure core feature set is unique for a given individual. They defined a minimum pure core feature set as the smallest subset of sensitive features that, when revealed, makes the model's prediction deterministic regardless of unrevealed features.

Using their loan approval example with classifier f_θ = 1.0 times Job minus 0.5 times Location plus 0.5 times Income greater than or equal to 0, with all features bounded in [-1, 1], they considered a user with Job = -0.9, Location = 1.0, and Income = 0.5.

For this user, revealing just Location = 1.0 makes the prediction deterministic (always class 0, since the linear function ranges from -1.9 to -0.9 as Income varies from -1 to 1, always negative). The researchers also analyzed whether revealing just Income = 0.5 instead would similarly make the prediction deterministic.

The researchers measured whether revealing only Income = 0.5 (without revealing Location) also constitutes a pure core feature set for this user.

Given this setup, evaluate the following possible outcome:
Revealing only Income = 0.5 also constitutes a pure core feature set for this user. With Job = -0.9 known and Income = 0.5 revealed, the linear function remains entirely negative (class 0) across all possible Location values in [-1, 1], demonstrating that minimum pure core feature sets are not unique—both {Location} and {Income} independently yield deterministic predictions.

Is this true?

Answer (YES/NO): YES